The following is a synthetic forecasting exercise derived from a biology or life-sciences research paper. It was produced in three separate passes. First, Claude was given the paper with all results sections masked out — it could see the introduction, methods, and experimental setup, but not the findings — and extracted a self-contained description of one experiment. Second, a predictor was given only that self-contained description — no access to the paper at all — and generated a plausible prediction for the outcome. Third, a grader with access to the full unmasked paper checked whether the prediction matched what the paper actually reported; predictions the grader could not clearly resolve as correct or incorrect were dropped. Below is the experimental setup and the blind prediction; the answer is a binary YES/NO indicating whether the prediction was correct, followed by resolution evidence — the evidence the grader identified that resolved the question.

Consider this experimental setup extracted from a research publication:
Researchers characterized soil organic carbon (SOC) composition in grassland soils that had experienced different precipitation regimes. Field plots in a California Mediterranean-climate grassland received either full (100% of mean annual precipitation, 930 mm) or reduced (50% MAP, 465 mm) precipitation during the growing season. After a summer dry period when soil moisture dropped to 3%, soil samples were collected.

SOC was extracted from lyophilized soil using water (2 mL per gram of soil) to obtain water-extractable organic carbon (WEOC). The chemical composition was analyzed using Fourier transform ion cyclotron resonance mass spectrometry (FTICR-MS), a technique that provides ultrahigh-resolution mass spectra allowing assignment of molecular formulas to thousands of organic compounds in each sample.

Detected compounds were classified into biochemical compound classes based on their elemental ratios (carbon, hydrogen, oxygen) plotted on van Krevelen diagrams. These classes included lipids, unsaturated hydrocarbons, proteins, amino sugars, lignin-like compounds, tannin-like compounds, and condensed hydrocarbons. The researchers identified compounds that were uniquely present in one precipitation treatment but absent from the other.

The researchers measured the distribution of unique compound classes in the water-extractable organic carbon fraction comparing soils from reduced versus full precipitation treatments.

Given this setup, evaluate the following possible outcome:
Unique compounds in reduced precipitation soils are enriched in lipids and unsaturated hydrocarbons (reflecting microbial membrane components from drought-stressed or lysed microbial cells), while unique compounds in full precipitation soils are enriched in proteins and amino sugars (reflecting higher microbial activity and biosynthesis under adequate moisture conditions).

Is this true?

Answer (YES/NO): NO